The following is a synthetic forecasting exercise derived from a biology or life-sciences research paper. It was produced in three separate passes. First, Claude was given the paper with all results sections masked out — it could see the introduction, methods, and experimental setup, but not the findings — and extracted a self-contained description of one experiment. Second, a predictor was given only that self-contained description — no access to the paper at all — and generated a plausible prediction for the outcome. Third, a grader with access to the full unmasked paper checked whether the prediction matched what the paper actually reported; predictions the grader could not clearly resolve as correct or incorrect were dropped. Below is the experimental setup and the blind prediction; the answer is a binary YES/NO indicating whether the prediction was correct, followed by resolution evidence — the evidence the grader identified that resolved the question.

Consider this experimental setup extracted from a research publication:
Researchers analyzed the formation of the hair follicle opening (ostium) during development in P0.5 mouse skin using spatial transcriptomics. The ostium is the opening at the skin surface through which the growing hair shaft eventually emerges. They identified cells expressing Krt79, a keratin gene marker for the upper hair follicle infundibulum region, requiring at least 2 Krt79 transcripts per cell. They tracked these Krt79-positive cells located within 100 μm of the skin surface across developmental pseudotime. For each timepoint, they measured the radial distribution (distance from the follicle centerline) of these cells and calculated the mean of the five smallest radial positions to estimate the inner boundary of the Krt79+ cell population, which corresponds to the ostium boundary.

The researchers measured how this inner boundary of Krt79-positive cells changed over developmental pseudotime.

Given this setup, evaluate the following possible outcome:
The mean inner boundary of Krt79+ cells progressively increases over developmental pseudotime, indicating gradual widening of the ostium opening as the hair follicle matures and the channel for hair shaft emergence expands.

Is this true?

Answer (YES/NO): YES